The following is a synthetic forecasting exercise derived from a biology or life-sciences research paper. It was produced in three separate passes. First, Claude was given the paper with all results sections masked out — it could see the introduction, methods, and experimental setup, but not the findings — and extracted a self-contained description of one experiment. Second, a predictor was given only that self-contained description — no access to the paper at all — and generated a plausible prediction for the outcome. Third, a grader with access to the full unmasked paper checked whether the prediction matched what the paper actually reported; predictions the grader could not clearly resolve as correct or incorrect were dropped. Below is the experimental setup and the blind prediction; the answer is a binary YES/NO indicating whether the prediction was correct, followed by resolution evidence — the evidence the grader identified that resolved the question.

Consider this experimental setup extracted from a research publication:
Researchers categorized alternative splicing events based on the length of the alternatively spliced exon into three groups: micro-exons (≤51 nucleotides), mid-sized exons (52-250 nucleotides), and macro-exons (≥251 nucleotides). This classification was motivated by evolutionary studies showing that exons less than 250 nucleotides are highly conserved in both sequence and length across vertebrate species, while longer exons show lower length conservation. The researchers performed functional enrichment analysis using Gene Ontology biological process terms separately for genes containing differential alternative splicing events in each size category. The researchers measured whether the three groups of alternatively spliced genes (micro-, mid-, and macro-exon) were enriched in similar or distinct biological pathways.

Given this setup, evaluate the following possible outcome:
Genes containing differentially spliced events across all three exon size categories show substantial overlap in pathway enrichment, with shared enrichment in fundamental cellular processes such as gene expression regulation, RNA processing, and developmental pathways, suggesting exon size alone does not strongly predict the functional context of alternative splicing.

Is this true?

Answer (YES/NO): NO